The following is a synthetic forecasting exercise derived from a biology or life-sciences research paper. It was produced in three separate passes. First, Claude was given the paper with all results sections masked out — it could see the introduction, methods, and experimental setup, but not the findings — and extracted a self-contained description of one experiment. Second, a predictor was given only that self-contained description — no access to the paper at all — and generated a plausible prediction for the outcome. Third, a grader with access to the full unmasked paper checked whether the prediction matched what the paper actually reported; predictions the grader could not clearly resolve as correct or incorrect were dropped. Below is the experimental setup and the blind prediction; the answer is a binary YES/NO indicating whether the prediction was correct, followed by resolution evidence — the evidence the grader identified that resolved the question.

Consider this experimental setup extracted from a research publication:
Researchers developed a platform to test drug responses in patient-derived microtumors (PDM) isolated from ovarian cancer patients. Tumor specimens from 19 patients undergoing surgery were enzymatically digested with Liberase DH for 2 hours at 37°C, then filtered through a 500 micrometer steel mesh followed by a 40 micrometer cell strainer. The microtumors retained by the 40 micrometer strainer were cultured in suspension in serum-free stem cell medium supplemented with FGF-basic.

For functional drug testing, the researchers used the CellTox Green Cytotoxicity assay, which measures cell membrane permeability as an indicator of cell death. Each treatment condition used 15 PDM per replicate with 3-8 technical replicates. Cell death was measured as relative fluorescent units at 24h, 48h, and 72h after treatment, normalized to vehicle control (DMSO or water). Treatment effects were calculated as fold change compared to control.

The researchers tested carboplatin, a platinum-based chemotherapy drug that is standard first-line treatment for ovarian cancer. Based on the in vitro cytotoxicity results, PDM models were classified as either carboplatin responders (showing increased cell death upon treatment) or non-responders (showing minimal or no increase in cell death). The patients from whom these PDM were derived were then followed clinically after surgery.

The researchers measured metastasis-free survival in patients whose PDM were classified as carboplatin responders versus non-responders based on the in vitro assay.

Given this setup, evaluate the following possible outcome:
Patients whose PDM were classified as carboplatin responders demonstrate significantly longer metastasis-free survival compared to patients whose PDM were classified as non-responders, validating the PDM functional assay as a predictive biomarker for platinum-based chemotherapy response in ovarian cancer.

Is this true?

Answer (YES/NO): YES